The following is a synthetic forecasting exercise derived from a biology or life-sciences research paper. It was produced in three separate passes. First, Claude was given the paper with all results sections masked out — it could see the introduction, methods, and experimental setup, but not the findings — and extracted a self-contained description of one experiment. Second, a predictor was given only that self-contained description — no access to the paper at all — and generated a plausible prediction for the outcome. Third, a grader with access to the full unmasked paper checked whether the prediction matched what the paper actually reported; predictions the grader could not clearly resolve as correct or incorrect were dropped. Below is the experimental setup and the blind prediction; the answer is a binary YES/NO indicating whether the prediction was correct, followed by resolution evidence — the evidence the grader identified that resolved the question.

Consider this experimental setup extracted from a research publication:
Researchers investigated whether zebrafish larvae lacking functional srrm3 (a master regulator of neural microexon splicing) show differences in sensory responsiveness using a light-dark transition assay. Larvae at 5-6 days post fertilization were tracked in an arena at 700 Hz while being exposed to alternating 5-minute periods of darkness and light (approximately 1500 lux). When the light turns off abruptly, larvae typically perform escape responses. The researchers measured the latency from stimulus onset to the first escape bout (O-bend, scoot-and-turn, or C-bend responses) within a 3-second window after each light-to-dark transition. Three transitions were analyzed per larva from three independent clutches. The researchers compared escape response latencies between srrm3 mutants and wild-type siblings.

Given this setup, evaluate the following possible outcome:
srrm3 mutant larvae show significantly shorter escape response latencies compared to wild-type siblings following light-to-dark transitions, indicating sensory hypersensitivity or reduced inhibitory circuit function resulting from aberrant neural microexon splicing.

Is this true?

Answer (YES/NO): NO